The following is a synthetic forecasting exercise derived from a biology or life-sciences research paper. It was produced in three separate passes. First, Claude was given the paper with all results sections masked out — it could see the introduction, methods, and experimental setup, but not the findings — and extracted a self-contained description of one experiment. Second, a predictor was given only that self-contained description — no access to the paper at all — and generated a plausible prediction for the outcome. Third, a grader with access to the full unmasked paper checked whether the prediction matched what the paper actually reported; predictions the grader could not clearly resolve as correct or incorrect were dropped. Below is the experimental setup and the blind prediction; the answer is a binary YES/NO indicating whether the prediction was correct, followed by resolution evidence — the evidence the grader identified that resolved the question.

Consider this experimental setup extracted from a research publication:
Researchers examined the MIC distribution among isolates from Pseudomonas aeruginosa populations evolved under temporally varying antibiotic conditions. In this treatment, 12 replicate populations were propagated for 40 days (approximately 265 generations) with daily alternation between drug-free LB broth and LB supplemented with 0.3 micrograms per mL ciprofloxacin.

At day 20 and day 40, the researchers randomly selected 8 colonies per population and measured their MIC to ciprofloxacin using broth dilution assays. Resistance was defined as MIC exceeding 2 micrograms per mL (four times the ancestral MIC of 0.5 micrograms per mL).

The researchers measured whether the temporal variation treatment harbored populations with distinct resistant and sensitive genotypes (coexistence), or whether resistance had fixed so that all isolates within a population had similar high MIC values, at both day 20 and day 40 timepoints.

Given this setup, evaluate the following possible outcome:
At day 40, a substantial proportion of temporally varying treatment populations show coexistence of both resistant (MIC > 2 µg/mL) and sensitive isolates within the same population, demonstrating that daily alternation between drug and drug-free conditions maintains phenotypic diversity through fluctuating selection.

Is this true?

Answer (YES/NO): NO